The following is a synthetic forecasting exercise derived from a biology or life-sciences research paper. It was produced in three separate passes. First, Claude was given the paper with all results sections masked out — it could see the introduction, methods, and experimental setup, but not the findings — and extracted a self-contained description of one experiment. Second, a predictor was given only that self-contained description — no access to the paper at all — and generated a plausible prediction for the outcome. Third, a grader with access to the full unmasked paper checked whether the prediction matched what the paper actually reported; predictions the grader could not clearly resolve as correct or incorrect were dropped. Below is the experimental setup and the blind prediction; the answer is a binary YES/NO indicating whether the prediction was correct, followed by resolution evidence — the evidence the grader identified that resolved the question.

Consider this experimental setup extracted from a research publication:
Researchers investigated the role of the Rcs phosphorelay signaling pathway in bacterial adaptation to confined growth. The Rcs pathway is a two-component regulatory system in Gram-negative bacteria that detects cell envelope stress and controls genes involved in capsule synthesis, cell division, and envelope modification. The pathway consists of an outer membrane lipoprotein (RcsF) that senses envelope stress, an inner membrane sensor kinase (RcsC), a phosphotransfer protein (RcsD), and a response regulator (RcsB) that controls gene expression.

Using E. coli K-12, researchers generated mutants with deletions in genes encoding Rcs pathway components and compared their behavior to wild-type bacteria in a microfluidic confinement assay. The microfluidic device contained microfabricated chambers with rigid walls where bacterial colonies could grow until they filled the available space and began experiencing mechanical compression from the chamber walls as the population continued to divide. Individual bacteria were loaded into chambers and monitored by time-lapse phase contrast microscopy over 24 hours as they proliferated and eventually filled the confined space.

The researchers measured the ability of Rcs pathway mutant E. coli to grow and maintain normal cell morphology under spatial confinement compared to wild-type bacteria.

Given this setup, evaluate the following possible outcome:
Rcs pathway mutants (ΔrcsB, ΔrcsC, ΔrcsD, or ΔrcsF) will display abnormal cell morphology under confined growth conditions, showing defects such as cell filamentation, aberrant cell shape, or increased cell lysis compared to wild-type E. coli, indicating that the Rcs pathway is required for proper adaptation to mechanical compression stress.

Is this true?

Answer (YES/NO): YES